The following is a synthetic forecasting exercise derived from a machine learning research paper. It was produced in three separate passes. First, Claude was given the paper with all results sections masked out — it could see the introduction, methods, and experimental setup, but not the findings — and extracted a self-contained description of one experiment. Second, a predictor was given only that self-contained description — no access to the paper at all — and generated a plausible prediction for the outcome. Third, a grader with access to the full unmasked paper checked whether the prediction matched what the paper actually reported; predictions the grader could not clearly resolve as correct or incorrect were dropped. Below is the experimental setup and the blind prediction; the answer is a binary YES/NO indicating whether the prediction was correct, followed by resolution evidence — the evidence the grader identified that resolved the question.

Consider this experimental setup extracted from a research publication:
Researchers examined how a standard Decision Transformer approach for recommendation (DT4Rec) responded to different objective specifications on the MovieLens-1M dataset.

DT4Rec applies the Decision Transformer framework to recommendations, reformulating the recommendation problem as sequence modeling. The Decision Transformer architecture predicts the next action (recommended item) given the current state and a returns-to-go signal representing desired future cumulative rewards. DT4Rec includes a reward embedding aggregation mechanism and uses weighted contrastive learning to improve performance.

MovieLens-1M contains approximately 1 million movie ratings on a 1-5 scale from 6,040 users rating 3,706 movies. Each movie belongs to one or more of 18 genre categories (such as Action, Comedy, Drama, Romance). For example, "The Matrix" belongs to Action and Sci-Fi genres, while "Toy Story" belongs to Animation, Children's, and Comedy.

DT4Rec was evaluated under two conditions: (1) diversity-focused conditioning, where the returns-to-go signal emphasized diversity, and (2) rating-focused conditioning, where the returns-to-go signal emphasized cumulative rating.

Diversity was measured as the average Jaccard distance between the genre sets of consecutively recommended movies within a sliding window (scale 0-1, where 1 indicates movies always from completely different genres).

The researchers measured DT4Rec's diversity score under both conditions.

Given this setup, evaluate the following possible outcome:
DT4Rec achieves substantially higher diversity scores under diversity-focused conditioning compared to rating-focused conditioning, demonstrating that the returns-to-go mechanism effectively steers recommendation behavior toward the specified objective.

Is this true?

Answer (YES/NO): NO